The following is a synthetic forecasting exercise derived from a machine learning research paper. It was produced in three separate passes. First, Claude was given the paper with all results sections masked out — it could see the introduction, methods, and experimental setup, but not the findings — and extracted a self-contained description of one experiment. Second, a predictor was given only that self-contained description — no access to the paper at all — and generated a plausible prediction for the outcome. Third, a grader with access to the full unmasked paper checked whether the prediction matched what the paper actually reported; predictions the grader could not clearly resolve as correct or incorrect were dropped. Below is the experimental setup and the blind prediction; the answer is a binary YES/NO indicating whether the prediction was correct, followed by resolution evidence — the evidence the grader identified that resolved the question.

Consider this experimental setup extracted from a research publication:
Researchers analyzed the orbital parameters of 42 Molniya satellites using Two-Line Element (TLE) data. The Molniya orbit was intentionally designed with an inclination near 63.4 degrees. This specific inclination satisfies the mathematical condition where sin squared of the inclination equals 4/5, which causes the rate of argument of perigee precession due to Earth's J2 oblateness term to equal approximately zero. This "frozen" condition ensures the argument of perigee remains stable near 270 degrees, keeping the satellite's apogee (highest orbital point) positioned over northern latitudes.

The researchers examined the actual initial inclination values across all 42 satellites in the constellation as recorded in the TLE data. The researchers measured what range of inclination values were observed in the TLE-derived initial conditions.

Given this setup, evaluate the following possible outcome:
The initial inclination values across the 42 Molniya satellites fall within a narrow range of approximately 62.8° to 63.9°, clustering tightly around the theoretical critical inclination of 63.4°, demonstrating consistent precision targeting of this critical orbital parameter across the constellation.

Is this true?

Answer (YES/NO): NO